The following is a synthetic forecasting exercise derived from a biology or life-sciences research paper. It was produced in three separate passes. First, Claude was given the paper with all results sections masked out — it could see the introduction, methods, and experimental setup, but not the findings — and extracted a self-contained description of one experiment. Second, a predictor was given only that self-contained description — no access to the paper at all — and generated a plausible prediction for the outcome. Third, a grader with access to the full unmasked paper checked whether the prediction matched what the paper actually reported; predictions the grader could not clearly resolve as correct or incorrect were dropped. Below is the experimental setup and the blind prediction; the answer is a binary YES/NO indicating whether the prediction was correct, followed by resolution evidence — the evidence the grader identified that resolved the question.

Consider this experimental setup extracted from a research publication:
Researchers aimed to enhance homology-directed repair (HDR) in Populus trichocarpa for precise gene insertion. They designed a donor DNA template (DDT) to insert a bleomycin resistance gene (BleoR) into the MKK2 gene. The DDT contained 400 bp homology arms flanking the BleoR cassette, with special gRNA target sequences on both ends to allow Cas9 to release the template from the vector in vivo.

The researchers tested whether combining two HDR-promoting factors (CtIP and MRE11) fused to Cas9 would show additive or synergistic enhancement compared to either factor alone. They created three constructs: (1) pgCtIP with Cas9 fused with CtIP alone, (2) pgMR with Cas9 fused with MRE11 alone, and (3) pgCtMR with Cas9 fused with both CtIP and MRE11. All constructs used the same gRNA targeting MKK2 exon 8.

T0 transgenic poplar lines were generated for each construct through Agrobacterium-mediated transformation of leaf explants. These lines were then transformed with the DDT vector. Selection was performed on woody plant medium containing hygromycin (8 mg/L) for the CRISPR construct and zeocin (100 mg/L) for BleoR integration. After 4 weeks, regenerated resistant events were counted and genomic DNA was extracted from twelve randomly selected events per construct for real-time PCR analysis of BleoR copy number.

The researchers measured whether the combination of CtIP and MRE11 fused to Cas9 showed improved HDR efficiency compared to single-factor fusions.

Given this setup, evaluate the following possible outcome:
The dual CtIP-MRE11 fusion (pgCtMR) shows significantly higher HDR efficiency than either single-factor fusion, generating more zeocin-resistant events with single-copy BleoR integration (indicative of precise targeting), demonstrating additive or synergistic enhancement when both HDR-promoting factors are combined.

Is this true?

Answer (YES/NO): YES